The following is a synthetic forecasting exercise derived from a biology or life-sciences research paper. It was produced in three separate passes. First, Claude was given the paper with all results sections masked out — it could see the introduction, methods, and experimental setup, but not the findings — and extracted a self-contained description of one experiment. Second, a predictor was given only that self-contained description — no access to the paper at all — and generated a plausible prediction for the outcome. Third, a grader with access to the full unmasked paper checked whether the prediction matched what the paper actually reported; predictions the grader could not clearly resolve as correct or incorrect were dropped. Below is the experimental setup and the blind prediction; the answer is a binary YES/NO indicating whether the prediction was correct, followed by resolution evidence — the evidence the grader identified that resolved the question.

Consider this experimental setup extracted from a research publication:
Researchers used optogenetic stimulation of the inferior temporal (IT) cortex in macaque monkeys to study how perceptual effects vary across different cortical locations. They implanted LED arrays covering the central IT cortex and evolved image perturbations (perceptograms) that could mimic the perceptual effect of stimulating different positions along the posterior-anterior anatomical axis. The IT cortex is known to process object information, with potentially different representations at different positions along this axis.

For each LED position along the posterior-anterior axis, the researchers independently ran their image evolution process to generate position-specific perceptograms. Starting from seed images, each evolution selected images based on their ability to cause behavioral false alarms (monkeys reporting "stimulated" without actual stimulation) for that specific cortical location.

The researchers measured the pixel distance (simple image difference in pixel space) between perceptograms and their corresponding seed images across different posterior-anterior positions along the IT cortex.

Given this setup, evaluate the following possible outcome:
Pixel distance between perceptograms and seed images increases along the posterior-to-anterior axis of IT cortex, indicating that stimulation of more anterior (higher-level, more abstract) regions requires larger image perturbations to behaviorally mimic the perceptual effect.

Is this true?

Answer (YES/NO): NO